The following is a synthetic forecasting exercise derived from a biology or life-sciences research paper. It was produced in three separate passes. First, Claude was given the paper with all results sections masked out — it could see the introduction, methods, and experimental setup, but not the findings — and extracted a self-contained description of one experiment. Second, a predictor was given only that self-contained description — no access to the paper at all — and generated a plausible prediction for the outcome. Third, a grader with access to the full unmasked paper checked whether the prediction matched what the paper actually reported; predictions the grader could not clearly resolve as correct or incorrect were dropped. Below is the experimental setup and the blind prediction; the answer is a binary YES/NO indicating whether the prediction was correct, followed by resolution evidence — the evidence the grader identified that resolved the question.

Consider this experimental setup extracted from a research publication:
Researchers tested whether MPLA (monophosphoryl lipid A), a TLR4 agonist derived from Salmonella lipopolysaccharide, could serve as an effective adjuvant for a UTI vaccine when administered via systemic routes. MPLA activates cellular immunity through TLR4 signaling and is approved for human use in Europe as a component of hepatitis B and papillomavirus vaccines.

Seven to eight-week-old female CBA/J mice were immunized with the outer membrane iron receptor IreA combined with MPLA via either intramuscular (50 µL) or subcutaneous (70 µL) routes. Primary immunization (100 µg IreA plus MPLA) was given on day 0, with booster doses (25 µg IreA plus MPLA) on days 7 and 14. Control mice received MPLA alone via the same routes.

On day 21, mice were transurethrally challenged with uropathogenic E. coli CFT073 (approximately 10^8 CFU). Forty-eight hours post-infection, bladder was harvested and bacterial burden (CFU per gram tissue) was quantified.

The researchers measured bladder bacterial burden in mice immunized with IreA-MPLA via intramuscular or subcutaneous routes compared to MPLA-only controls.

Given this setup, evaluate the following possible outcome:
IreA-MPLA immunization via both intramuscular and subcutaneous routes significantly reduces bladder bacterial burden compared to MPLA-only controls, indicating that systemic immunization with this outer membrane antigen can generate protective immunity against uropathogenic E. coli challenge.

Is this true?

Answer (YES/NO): NO